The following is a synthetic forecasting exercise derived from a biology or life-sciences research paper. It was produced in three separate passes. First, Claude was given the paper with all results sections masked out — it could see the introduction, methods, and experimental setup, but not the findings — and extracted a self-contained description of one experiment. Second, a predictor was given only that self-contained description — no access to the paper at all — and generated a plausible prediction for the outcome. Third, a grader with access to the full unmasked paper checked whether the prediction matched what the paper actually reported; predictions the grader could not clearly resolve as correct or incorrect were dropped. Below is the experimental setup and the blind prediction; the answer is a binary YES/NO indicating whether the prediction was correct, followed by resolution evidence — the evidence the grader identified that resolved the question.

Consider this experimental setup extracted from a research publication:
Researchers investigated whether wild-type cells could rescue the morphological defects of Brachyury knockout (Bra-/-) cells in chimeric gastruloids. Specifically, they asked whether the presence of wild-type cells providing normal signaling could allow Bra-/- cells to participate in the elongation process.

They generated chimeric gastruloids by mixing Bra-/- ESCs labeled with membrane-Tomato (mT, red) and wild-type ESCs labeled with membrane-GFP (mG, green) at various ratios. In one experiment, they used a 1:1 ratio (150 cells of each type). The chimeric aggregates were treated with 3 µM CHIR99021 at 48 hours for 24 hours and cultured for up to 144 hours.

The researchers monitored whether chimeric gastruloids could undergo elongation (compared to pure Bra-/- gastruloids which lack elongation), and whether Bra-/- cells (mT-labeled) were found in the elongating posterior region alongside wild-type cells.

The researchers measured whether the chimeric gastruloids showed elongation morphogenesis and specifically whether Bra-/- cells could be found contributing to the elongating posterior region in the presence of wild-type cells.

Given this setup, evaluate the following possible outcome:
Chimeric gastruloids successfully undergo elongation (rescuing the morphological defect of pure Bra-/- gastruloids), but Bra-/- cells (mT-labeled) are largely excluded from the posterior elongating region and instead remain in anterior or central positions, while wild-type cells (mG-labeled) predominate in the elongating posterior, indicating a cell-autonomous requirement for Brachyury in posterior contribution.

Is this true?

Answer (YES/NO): NO